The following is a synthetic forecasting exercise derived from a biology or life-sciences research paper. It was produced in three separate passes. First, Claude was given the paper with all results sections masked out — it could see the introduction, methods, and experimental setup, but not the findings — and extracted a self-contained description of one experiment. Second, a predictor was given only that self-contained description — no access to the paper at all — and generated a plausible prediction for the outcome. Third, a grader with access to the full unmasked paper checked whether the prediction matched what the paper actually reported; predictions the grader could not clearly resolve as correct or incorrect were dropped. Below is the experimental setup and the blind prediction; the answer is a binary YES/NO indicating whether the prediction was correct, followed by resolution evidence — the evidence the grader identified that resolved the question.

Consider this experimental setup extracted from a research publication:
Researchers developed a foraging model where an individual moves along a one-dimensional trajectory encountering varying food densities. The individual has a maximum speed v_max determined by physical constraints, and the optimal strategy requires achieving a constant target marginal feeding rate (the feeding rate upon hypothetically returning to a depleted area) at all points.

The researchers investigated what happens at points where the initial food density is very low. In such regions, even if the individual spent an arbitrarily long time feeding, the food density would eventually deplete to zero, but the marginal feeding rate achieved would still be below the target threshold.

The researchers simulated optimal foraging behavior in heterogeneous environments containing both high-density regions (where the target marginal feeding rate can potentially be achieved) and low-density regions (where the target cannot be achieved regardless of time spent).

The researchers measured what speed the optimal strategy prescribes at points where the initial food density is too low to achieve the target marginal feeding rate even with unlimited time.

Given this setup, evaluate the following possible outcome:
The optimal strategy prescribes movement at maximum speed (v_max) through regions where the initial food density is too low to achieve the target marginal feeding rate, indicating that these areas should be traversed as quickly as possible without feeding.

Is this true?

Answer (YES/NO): YES